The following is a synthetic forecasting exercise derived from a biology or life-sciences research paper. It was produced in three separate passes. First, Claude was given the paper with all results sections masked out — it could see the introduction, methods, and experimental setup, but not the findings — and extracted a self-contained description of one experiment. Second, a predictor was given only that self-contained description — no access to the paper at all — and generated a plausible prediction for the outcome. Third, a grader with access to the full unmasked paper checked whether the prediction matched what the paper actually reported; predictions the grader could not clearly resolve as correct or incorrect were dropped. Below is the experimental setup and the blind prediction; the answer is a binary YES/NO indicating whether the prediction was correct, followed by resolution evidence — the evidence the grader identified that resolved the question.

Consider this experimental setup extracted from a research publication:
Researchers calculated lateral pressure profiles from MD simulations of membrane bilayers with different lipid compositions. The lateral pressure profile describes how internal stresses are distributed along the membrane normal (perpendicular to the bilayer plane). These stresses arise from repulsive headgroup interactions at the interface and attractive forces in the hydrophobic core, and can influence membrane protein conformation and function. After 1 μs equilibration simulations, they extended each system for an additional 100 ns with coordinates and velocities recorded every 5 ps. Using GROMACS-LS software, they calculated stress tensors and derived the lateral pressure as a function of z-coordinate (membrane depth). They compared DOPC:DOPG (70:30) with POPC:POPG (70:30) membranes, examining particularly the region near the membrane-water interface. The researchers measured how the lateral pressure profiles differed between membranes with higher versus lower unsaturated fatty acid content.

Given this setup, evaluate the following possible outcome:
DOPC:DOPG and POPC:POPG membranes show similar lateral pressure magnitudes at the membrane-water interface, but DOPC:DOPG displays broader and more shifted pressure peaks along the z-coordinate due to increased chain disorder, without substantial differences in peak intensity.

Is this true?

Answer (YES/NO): NO